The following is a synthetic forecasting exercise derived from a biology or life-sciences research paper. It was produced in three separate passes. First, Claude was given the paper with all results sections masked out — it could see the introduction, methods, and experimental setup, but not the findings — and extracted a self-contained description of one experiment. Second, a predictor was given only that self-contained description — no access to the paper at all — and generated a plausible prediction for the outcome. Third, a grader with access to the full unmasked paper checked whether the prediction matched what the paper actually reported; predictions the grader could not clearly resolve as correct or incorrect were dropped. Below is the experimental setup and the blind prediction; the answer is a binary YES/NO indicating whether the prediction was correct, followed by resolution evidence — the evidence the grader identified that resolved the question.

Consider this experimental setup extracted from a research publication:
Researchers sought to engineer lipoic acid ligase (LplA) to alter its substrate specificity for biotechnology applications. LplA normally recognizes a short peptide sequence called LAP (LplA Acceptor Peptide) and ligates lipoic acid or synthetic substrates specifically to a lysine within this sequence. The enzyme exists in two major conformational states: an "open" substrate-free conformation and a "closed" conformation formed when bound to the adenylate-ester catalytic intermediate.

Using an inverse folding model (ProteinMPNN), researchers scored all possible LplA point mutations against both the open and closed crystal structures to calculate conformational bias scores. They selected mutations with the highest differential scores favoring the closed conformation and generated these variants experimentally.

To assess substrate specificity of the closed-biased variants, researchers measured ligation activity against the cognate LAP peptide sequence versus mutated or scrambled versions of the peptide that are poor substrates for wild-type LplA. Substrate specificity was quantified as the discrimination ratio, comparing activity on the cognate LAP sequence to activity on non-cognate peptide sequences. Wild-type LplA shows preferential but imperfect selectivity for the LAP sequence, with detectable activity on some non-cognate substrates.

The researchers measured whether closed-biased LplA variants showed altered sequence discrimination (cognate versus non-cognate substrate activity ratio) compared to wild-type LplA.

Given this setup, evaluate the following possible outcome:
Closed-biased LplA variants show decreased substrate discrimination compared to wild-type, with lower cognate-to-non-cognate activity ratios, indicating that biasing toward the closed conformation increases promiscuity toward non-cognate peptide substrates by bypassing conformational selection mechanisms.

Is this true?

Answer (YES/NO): NO